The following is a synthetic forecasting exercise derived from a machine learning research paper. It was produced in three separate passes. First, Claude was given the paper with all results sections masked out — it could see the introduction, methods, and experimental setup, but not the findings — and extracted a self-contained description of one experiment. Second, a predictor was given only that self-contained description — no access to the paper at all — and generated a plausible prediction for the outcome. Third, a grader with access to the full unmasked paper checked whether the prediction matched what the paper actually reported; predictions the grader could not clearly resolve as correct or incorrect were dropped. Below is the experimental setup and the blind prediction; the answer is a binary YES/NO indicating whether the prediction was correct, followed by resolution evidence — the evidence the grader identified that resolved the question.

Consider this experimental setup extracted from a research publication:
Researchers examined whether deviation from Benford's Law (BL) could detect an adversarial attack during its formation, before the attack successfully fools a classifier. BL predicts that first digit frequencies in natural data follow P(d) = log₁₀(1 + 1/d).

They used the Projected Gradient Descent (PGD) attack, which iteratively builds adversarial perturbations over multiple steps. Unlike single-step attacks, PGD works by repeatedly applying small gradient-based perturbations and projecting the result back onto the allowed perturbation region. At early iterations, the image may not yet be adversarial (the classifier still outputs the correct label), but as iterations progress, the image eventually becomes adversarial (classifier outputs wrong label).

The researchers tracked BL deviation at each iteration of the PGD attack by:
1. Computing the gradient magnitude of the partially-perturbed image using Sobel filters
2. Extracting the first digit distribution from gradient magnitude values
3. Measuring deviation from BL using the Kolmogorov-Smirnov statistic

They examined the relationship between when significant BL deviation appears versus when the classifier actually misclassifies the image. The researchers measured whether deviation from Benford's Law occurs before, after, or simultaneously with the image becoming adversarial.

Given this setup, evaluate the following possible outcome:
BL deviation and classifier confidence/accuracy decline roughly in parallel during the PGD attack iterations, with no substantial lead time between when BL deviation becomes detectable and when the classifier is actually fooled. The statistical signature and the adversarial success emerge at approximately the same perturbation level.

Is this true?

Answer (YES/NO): NO